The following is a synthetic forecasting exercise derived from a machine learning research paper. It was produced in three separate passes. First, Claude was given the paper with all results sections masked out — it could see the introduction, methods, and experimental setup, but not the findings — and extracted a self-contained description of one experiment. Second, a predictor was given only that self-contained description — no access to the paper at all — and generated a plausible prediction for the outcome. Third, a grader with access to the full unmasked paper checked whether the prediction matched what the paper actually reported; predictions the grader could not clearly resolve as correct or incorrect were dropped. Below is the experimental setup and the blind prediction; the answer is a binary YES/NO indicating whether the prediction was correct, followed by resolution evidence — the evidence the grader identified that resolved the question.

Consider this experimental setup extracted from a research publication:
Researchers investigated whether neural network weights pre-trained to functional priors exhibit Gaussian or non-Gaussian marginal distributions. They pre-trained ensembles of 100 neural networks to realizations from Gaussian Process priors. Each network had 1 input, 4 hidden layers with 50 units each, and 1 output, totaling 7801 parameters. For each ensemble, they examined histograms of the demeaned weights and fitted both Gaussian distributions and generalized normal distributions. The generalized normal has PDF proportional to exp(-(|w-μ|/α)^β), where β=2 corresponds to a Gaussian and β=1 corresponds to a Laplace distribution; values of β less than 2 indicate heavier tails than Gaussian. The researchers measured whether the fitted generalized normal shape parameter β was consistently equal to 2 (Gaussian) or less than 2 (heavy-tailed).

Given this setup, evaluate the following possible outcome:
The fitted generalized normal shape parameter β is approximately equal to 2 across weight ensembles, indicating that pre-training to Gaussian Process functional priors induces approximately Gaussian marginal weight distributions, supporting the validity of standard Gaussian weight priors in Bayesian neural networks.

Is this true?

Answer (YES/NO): NO